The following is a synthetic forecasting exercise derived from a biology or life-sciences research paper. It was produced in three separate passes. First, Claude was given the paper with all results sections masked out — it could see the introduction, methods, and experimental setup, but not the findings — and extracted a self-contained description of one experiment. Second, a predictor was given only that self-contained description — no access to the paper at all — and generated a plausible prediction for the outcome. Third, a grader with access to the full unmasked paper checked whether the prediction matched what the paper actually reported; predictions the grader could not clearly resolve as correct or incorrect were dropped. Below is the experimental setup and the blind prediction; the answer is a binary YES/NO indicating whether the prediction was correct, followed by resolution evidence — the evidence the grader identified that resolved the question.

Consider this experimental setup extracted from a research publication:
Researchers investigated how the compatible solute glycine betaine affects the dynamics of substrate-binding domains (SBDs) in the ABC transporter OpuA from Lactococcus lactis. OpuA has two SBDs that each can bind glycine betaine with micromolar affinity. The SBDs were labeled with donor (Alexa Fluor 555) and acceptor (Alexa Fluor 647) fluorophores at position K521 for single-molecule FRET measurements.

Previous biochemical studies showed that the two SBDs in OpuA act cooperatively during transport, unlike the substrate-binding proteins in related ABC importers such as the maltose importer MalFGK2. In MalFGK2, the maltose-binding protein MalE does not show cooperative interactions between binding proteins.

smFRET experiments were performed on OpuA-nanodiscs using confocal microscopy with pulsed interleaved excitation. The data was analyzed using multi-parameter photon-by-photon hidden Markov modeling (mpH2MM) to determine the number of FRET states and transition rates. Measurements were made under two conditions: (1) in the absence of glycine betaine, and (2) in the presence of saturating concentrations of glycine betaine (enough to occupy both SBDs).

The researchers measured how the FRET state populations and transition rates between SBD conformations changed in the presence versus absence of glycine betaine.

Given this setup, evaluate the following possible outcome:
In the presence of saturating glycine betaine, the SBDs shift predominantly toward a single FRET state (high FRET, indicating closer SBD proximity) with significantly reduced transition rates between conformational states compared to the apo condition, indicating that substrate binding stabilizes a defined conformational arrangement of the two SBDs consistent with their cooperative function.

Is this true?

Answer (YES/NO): NO